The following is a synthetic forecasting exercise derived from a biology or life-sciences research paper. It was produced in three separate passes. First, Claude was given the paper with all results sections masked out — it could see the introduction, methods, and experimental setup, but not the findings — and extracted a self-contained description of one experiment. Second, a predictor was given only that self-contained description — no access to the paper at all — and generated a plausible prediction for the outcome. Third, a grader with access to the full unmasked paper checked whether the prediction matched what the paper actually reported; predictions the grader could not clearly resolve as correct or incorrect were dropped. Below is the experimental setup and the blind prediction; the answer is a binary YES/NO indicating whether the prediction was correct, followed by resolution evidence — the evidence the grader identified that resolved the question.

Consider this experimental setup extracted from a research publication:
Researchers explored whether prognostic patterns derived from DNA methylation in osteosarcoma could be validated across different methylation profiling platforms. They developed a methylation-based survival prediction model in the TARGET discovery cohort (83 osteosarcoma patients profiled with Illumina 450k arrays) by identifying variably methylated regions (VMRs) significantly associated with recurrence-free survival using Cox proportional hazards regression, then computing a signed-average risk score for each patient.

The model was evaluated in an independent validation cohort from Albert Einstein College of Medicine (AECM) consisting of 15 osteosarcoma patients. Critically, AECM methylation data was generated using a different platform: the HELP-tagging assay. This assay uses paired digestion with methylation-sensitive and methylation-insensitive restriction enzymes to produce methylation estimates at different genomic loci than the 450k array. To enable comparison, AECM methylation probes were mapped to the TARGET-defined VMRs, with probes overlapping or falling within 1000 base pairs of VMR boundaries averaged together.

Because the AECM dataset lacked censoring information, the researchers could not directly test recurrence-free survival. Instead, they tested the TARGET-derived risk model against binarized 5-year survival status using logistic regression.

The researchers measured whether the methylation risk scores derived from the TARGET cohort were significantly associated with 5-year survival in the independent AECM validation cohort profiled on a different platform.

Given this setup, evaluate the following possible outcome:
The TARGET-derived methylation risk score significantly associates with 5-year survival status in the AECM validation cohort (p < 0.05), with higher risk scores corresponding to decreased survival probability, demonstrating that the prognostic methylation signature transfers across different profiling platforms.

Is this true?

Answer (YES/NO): YES